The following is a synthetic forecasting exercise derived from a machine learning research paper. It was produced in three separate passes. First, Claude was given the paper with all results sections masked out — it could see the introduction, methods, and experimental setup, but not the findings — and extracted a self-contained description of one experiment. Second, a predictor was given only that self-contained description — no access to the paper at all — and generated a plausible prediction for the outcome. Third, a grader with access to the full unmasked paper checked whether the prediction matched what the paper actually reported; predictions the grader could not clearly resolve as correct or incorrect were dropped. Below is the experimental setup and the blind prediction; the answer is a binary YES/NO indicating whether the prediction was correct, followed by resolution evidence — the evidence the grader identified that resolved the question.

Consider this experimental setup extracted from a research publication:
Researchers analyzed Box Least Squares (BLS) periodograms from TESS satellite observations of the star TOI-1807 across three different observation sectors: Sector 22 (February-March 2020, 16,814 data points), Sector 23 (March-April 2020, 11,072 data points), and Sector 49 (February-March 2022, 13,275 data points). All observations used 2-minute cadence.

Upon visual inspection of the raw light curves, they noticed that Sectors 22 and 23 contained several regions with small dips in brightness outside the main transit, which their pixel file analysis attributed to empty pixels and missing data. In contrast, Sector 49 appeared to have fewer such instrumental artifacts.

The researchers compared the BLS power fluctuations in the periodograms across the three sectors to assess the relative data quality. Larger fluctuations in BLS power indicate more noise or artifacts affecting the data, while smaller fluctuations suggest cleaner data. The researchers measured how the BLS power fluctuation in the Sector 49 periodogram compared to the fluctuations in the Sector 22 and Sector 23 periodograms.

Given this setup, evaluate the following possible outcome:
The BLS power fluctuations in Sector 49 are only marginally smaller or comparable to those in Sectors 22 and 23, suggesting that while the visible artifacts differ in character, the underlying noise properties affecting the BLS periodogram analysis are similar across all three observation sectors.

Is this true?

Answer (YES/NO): NO